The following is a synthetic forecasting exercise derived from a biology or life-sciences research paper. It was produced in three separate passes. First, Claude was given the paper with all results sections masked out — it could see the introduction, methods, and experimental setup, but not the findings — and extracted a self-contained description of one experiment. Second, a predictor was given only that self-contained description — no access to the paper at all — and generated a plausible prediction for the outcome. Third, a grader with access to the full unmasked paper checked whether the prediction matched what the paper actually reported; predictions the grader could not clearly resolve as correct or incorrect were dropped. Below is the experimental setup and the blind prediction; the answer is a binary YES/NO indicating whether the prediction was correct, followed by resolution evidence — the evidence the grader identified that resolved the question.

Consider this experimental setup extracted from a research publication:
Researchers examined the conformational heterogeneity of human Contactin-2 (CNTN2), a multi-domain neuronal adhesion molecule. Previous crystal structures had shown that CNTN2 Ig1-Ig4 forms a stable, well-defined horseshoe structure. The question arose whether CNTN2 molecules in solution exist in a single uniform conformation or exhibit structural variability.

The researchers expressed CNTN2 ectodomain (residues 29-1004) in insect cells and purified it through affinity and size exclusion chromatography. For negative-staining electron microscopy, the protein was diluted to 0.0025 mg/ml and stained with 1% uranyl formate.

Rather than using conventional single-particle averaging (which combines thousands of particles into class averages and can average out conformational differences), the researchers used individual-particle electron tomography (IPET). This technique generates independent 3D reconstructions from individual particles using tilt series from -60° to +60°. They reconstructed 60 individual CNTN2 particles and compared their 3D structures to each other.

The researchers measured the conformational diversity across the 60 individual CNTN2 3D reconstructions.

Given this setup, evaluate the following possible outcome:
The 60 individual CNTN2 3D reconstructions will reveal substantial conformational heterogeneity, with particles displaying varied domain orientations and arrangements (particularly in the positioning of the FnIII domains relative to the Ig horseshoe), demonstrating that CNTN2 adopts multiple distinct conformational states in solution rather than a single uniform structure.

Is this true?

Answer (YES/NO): YES